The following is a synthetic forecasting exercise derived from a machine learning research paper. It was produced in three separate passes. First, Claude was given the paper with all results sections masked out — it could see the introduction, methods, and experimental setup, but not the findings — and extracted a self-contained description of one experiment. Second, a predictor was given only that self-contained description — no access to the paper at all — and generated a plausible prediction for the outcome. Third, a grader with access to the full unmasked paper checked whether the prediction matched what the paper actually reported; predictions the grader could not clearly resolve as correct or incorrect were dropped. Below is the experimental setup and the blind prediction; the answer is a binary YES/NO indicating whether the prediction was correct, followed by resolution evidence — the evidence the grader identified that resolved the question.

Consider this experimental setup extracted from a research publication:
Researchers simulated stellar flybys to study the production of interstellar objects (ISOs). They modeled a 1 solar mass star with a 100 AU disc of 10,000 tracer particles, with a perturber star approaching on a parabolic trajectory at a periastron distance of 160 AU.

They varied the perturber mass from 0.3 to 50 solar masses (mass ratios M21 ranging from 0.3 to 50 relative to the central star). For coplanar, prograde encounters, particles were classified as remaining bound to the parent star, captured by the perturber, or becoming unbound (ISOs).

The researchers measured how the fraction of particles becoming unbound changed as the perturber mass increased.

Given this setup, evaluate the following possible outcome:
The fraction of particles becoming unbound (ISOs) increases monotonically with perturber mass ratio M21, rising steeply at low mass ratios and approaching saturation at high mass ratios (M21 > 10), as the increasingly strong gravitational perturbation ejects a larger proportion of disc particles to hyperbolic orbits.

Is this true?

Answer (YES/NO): NO